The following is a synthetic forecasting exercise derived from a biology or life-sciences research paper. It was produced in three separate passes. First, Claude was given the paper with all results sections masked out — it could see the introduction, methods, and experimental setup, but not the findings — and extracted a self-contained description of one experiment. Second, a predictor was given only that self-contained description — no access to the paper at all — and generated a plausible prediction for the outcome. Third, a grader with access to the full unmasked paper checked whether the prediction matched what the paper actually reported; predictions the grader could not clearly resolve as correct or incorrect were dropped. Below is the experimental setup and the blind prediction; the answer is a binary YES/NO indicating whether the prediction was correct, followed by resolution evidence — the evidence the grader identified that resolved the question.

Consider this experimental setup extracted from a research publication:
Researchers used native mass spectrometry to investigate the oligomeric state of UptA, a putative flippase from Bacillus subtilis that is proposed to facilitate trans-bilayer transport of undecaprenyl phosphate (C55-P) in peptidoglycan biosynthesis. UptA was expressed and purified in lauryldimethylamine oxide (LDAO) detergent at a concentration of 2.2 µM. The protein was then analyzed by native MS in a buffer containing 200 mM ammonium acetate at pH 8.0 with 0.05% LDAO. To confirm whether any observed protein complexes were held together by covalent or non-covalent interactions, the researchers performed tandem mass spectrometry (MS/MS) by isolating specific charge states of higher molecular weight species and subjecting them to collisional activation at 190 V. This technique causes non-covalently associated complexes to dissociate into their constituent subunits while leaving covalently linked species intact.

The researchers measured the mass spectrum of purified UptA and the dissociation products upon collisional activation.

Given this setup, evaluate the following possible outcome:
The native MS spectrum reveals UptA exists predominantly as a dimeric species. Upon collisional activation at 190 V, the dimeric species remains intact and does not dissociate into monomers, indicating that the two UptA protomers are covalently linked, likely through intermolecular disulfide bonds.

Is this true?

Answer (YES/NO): NO